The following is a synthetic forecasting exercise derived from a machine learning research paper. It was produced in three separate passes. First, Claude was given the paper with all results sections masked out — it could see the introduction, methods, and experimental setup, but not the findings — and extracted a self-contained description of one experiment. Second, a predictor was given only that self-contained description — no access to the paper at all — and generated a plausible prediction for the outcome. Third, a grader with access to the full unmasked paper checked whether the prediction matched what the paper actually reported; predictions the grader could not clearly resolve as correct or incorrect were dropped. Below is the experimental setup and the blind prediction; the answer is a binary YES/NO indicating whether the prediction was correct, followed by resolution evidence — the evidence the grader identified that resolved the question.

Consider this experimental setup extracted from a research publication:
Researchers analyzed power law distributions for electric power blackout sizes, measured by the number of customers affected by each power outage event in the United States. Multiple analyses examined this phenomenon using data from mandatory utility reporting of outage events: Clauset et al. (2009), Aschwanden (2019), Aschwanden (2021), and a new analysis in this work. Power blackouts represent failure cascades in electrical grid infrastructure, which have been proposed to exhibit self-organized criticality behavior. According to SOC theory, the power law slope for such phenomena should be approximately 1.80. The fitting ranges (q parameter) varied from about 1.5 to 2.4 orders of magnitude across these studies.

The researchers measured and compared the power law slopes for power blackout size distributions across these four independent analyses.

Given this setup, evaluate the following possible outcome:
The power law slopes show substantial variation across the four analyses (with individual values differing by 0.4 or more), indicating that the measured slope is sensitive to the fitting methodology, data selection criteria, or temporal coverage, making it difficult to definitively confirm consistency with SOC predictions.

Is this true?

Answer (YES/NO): YES